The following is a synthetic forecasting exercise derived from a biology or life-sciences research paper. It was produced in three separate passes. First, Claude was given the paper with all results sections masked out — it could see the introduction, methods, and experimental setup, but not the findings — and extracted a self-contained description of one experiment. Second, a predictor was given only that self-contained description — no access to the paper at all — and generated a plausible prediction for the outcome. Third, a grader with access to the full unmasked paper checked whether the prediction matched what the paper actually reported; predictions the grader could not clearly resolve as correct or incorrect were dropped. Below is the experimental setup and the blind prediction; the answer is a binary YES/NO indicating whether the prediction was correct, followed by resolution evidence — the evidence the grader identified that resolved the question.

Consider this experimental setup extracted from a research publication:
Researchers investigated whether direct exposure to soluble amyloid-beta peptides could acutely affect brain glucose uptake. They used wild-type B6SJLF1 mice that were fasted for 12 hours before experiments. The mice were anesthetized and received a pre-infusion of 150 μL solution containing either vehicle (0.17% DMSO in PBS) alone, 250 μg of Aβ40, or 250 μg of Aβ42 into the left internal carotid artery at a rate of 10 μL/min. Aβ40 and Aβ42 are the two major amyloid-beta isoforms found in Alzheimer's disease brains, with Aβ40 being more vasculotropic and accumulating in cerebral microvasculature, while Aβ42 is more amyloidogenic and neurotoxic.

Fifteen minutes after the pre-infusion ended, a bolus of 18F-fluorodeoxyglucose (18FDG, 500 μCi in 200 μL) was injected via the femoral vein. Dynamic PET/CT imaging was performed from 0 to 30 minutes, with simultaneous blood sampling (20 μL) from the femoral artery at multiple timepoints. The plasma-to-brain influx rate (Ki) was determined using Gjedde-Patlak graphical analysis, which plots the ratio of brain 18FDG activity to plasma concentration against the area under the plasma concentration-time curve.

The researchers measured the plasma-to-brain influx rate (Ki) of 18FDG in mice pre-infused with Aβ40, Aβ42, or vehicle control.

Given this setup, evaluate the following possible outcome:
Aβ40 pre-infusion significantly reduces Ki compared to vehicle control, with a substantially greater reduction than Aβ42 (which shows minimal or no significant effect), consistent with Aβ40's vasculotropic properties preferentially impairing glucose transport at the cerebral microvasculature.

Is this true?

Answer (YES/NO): NO